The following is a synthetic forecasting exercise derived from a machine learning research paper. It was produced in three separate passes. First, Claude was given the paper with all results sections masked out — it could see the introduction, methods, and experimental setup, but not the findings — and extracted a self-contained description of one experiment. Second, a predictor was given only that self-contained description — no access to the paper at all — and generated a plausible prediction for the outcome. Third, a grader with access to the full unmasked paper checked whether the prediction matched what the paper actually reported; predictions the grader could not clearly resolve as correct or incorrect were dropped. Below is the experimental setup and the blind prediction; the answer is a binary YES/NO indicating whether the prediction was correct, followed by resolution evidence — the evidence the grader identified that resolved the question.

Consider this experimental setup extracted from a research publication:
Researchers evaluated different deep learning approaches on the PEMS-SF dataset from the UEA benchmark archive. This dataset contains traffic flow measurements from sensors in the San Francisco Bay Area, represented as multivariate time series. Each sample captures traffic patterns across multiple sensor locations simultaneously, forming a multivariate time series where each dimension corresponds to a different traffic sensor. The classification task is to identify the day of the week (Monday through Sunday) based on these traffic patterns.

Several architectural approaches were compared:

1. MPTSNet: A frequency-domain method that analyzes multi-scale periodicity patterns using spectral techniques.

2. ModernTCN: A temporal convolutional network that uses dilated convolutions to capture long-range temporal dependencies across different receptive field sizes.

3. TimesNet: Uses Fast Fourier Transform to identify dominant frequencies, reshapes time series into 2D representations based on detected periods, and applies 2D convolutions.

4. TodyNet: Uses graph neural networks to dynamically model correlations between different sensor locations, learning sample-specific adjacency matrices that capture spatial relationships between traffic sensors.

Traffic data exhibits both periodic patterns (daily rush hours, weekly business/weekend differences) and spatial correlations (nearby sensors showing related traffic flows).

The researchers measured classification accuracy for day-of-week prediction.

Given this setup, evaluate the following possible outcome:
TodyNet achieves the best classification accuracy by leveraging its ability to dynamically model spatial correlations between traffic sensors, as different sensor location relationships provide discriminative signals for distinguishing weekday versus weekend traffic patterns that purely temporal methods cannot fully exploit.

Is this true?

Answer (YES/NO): NO